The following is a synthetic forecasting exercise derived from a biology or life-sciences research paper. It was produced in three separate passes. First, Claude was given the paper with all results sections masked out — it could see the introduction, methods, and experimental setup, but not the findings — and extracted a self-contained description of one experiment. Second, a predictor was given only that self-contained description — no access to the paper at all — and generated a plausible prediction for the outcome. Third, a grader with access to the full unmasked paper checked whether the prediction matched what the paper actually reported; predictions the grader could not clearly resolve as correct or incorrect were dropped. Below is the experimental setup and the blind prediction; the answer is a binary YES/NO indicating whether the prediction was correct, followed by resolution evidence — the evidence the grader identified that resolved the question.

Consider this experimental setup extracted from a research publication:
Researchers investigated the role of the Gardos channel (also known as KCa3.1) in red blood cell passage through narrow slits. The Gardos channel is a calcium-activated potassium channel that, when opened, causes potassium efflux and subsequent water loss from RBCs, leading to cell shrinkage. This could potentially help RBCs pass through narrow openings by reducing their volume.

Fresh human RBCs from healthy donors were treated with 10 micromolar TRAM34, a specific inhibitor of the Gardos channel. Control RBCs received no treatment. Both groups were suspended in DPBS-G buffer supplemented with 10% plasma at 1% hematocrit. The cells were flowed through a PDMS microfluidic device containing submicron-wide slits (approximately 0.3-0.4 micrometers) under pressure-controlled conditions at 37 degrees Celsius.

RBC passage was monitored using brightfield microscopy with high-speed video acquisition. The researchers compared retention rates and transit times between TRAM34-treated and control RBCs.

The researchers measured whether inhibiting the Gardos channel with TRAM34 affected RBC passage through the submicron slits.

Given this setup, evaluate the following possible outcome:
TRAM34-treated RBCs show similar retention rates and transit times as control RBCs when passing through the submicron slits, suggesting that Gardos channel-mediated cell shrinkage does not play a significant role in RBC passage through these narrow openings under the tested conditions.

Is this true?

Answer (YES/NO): YES